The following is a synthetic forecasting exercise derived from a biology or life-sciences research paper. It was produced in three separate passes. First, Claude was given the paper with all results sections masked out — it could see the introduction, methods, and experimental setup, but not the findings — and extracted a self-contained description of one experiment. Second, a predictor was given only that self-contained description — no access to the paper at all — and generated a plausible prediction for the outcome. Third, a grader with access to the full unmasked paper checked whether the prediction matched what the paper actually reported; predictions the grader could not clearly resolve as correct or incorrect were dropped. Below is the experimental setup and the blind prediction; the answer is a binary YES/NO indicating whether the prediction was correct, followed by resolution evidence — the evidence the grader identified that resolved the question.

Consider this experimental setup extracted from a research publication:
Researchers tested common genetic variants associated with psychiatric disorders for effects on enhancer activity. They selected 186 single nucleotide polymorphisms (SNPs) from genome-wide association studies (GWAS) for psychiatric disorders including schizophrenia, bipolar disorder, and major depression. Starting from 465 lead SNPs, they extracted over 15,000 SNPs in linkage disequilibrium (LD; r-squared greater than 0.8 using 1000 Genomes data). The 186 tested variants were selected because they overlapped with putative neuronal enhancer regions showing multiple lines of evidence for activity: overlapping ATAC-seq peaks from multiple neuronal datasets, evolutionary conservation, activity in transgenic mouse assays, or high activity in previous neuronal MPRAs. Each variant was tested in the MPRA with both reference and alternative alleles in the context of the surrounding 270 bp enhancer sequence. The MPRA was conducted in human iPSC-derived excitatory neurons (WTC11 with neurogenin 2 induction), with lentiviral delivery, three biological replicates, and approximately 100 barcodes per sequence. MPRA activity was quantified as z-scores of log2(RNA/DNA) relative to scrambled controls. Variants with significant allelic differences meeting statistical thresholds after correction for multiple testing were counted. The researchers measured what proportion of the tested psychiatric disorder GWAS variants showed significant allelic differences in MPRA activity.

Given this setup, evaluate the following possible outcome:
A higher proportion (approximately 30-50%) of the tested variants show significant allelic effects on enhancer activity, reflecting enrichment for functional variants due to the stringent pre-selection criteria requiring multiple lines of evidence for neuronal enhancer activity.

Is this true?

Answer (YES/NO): NO